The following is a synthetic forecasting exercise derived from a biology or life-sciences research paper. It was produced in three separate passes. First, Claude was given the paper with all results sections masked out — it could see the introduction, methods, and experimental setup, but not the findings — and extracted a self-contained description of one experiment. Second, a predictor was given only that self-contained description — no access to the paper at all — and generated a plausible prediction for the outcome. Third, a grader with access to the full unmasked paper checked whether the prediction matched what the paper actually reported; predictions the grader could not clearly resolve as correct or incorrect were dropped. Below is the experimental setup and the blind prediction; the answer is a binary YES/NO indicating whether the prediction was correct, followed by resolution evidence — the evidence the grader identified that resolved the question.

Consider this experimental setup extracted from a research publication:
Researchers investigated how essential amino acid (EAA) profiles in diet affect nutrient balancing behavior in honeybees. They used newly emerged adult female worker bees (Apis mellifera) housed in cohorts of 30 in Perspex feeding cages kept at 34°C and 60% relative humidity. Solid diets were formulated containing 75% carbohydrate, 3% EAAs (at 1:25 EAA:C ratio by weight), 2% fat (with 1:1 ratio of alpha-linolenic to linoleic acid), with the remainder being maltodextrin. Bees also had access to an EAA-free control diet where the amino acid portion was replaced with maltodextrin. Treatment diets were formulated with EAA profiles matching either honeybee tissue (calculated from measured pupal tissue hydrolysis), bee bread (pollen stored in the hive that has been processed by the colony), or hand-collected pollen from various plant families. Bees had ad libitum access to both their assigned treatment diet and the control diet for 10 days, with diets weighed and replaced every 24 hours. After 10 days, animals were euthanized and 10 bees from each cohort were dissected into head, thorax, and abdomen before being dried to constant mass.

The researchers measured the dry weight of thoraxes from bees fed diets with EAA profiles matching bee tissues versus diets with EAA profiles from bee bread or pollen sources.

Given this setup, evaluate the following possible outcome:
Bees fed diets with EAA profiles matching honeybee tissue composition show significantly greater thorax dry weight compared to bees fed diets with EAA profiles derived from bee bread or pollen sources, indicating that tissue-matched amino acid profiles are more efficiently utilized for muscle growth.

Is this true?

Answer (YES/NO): YES